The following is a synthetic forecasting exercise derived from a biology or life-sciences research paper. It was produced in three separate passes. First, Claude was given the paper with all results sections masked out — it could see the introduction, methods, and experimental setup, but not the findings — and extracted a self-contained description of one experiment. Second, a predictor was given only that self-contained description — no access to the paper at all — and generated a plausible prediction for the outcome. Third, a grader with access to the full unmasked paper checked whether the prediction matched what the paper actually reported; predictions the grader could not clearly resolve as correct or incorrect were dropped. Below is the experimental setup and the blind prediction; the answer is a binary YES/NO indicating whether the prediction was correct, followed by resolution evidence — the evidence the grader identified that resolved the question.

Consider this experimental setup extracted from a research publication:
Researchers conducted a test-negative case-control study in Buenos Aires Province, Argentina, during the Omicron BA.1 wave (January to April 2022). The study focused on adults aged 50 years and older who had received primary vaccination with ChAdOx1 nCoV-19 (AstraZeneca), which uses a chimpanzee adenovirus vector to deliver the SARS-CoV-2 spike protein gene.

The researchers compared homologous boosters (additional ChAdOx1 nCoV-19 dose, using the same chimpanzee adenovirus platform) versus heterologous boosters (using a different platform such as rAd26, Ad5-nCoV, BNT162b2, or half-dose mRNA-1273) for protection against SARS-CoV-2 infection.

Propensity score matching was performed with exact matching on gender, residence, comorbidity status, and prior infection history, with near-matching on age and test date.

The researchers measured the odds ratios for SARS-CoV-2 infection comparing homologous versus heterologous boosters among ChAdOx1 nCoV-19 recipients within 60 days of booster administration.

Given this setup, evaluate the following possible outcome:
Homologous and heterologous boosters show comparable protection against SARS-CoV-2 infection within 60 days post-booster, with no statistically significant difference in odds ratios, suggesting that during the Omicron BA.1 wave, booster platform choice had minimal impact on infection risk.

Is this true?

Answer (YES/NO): NO